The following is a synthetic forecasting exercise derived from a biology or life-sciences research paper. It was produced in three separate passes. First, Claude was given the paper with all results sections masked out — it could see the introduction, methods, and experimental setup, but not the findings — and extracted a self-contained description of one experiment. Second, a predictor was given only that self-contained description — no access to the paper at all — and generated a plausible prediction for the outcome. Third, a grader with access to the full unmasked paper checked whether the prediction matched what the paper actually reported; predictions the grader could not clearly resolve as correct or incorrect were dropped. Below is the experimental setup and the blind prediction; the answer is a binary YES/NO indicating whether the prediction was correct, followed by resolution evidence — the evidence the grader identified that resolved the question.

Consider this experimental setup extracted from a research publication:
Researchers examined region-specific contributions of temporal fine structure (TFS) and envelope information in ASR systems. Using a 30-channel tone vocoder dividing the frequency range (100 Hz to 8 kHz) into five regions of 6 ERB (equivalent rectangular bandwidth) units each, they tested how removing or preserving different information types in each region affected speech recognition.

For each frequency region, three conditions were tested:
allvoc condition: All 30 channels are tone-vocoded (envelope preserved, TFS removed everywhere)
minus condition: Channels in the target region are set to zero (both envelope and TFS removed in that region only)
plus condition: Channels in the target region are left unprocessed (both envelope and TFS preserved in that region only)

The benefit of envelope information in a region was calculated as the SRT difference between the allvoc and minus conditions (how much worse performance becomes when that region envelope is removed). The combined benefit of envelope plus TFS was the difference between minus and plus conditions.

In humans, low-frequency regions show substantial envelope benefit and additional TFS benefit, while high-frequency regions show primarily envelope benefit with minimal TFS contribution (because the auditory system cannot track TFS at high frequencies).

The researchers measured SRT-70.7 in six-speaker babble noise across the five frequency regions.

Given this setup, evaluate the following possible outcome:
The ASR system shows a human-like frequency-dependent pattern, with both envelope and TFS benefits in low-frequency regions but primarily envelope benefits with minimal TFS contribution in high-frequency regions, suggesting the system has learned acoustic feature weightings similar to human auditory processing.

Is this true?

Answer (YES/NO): NO